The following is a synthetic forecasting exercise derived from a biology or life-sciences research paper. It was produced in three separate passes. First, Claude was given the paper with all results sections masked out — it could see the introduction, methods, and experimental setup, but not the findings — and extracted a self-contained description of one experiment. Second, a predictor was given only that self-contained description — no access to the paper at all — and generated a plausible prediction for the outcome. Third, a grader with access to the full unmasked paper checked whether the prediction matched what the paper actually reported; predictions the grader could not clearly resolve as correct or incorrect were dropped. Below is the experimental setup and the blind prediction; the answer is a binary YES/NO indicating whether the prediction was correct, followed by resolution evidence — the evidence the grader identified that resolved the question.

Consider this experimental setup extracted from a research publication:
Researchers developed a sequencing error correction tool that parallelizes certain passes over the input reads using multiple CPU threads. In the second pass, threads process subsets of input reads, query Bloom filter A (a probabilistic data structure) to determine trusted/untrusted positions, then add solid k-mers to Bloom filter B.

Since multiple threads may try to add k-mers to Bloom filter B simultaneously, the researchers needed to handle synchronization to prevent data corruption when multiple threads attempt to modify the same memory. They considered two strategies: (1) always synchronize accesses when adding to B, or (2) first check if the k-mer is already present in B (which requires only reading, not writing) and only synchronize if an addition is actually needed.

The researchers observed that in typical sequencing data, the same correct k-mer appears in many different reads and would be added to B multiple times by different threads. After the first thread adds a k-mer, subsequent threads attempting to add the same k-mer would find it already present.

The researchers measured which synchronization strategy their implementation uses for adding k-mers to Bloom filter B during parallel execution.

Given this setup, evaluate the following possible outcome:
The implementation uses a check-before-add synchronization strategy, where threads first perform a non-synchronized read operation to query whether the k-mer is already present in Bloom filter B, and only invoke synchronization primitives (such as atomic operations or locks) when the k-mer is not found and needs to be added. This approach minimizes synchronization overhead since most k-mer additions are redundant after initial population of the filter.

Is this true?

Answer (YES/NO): YES